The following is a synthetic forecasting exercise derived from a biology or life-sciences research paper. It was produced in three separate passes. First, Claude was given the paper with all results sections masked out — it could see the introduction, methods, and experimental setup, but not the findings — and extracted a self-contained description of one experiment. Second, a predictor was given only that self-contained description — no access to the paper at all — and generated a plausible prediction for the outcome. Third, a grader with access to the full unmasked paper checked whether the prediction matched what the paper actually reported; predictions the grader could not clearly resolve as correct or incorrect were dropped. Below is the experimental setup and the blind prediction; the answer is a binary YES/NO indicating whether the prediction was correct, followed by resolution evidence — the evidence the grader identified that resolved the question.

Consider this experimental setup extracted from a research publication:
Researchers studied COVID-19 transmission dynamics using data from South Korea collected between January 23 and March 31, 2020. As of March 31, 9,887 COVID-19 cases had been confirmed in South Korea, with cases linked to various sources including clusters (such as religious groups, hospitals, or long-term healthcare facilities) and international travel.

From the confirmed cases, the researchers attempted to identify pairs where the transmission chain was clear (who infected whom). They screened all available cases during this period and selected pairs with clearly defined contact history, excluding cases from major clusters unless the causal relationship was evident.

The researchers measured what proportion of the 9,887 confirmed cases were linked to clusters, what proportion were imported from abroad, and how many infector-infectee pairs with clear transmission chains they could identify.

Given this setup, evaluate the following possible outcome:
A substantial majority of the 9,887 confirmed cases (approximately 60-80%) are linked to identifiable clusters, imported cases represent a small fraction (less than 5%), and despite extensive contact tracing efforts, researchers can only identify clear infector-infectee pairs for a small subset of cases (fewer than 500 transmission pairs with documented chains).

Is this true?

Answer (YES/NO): NO